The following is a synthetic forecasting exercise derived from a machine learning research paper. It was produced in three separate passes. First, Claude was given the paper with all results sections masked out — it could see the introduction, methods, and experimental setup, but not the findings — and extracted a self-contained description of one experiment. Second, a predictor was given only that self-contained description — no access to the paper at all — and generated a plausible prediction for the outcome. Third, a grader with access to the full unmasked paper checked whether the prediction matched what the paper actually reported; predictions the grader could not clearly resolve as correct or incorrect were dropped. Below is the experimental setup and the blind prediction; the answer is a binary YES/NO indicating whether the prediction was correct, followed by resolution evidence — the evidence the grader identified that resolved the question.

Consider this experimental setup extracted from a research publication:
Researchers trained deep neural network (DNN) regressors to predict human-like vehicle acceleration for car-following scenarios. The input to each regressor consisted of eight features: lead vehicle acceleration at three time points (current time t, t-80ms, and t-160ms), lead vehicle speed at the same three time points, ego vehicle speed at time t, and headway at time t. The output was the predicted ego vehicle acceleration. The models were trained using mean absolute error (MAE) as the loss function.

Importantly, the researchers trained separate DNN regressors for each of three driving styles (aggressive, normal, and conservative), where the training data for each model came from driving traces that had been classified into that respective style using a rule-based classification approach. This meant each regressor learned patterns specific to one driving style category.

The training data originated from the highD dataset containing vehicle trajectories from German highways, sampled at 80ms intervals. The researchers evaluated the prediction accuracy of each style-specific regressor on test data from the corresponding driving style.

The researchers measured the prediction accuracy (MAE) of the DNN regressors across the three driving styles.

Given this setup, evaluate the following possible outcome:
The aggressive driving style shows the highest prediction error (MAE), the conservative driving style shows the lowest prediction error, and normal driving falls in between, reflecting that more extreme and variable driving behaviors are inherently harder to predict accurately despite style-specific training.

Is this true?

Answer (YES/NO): NO